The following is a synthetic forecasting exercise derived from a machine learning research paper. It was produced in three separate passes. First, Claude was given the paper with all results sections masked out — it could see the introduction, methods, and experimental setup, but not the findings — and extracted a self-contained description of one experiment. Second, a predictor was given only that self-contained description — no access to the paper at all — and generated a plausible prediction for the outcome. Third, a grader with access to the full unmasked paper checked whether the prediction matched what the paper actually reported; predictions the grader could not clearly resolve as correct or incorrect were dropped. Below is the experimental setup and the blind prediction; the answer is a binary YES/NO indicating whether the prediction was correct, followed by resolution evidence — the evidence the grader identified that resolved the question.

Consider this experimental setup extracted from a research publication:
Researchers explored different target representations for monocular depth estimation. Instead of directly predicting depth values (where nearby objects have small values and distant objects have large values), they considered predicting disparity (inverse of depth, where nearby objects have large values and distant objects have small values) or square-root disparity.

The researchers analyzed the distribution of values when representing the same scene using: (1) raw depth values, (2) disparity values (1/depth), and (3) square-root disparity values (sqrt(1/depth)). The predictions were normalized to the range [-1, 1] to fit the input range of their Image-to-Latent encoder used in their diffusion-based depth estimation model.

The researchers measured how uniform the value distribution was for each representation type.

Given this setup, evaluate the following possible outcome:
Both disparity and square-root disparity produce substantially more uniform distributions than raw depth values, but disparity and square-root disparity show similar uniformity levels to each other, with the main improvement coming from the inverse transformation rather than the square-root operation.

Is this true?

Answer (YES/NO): NO